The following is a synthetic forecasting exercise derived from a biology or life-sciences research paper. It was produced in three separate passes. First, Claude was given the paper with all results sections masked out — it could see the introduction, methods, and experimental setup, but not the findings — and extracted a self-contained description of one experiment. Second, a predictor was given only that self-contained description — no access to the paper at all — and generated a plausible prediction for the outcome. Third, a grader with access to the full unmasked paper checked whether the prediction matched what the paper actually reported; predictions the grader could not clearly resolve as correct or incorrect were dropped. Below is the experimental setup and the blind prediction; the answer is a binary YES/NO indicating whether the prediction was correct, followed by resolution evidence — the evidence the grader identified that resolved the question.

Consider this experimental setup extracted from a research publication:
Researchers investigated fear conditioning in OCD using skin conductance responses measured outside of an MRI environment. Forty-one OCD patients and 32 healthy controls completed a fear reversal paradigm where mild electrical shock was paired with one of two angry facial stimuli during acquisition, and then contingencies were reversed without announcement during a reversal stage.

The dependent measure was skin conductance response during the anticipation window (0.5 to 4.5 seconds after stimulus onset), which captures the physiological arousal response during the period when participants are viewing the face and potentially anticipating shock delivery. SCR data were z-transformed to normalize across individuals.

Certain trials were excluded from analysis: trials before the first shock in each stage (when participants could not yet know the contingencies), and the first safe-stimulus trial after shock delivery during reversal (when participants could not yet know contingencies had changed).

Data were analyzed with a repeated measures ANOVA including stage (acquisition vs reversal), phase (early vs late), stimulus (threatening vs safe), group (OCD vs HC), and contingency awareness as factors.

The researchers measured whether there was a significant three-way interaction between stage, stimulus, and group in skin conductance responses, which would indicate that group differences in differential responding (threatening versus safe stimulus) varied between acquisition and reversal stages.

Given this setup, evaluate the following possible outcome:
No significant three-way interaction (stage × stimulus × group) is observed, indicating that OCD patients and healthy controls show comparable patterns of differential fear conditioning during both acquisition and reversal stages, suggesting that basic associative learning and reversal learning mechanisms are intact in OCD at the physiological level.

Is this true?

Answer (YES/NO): NO